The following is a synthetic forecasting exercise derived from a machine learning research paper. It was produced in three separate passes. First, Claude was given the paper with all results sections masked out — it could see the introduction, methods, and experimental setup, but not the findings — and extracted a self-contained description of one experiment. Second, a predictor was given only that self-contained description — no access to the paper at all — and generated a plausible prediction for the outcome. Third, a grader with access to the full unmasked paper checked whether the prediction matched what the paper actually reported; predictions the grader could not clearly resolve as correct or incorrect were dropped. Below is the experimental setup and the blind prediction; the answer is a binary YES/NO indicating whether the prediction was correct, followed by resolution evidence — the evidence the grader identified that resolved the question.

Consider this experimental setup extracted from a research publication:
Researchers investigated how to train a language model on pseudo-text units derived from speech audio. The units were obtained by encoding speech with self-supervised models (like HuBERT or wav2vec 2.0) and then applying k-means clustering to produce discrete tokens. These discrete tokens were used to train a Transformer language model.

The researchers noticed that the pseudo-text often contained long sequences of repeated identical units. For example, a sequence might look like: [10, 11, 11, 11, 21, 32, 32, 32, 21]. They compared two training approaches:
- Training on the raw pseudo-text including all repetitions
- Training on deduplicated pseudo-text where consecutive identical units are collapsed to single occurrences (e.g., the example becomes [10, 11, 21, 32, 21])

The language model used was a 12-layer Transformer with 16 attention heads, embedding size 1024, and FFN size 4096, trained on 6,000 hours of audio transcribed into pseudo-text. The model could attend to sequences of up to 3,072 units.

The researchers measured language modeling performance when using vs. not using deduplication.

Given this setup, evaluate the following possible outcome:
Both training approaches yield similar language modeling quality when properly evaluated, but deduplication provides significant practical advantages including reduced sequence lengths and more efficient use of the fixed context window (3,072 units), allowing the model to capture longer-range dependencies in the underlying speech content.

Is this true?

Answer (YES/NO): NO